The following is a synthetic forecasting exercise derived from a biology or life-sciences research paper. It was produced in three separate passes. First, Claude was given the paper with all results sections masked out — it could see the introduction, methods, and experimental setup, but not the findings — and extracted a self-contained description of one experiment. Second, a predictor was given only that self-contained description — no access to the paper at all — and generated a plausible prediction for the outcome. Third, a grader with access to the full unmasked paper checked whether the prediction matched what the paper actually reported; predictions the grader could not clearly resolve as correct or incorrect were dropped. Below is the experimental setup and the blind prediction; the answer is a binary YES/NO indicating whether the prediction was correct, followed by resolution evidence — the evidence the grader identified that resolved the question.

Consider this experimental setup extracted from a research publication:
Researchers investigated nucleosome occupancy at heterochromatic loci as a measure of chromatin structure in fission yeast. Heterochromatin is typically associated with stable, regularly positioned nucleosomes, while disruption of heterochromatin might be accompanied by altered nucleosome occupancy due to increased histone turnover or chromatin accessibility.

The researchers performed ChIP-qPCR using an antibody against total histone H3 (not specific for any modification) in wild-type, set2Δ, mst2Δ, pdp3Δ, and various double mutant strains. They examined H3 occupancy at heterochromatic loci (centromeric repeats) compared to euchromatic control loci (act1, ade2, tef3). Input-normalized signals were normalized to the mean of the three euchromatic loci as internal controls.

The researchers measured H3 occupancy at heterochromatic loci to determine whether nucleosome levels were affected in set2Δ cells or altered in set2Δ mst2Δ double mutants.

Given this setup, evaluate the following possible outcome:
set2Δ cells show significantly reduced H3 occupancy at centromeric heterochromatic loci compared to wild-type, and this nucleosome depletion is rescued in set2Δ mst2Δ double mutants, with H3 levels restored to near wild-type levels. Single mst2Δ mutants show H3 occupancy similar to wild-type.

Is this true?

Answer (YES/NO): NO